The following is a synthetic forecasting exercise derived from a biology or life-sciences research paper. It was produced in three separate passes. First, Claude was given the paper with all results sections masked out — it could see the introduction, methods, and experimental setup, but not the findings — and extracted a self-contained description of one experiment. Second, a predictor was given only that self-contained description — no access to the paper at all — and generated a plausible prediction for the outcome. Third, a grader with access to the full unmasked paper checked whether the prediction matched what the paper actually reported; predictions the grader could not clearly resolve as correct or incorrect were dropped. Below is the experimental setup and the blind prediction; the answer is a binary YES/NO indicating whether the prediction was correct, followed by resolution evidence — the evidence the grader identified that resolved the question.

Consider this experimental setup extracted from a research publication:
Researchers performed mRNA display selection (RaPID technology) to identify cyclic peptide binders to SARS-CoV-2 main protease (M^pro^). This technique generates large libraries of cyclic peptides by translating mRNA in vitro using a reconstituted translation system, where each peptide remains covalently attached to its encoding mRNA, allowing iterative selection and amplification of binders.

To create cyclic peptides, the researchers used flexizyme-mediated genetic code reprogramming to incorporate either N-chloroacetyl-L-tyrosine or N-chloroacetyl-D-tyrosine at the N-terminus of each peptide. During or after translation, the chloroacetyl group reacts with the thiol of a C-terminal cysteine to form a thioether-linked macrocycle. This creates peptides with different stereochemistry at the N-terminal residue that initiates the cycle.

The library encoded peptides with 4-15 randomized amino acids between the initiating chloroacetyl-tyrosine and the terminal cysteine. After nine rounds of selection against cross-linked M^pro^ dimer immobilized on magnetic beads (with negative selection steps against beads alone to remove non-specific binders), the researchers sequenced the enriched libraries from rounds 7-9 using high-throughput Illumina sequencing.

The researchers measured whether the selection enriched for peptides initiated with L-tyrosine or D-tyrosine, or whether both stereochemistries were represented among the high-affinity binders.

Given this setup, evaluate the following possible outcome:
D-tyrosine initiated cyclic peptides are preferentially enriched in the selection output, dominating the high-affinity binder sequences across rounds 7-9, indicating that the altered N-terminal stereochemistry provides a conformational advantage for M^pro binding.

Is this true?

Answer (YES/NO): NO